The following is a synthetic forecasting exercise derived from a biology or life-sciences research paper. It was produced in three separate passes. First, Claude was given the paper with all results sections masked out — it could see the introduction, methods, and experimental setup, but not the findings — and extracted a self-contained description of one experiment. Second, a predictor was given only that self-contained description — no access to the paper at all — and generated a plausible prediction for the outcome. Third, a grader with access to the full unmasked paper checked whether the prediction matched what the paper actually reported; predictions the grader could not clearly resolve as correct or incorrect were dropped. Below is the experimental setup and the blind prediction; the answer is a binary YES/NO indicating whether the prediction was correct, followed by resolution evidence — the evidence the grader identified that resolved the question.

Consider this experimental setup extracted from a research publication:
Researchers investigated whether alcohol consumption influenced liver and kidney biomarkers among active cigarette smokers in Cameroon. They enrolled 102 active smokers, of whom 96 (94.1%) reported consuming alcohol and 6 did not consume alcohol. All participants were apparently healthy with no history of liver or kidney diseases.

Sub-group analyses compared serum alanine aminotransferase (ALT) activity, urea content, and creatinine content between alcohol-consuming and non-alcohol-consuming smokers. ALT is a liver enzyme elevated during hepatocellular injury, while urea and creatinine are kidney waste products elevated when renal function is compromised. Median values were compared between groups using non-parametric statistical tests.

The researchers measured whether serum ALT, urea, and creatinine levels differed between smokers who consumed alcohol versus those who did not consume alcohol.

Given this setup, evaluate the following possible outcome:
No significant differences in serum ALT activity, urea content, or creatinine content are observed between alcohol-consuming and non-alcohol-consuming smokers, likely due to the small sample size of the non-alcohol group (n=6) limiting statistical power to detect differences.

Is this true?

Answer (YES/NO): YES